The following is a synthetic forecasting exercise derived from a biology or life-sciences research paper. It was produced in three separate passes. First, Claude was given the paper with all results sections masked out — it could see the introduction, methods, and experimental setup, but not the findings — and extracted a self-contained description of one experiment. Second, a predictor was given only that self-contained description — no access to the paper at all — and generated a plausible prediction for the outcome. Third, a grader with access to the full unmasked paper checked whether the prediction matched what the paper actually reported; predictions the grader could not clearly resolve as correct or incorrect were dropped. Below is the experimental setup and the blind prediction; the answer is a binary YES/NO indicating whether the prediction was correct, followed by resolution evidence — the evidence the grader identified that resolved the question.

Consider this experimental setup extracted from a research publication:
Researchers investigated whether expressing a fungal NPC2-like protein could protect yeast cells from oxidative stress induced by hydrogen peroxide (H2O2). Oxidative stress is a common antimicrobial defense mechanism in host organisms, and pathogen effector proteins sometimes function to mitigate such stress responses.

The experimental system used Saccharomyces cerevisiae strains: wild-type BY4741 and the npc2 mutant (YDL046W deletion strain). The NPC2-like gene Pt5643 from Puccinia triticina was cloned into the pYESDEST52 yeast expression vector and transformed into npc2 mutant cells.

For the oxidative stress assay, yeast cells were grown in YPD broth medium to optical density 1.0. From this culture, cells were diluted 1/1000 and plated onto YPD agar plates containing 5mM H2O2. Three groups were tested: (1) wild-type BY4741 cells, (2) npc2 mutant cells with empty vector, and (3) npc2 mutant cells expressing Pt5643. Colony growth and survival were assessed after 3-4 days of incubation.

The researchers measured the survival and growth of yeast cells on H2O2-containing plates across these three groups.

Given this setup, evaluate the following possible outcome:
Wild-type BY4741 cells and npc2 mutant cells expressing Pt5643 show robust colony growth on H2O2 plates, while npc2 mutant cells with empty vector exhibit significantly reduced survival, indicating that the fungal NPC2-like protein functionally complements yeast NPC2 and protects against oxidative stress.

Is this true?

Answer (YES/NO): NO